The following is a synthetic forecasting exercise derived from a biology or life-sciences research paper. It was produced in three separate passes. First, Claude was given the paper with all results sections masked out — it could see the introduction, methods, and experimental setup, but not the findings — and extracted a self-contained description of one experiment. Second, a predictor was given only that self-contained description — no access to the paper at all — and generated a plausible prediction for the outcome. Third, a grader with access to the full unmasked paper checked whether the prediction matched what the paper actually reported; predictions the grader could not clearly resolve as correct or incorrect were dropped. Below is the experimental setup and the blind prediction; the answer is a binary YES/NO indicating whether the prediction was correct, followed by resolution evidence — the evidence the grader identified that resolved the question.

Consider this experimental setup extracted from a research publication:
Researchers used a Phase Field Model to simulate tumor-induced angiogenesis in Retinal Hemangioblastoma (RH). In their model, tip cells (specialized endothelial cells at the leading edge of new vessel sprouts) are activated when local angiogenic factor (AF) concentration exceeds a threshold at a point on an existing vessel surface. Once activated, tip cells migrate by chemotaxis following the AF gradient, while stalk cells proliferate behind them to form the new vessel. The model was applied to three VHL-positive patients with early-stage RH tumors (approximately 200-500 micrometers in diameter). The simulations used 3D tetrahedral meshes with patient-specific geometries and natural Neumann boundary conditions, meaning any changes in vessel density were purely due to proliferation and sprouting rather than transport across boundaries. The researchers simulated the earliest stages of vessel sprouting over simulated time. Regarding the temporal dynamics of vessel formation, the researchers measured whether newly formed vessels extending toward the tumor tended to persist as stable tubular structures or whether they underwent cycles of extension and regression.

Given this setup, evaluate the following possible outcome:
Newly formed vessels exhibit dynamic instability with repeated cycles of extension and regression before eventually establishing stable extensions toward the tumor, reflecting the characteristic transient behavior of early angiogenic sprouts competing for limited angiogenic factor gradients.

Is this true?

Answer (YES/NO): NO